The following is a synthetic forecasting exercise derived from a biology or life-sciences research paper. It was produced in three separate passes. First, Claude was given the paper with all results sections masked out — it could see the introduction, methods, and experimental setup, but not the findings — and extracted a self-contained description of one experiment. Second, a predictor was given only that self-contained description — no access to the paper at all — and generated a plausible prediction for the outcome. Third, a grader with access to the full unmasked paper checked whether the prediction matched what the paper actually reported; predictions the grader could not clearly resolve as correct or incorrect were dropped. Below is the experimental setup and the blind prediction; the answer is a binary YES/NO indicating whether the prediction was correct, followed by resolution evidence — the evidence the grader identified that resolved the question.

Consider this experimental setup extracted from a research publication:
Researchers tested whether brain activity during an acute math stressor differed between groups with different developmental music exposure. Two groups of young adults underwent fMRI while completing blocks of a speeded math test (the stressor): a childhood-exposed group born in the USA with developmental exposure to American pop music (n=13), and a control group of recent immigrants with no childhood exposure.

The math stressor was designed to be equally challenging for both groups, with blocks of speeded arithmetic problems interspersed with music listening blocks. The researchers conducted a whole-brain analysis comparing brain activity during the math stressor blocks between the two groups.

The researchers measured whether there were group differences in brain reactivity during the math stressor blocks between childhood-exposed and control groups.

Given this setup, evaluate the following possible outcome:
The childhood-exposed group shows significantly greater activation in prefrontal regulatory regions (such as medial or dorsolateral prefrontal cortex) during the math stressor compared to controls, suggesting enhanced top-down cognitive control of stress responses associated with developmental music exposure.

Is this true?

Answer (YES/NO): NO